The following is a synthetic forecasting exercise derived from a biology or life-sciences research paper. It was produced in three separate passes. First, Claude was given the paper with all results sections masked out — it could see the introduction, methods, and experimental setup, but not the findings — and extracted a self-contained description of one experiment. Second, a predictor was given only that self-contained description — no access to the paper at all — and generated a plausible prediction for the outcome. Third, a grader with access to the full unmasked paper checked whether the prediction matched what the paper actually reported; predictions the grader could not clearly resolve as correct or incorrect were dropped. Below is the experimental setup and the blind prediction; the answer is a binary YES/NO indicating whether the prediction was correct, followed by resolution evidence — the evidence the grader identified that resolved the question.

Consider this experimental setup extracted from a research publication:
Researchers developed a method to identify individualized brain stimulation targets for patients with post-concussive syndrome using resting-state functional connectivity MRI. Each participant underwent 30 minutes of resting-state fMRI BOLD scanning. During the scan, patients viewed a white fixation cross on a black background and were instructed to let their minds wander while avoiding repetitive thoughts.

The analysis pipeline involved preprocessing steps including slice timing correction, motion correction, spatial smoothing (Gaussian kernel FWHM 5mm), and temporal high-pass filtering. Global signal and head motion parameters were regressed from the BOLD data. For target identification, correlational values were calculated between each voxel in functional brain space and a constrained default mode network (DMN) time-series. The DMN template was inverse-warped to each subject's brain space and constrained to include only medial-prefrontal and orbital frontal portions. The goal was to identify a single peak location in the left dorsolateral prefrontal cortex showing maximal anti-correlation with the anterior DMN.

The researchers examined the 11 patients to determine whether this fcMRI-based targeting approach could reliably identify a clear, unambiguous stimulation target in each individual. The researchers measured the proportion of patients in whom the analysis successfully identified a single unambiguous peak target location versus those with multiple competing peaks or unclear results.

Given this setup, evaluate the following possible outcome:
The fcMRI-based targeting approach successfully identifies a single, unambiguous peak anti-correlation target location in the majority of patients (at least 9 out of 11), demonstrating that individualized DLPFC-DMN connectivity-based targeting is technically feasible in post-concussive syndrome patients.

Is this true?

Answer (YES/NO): YES